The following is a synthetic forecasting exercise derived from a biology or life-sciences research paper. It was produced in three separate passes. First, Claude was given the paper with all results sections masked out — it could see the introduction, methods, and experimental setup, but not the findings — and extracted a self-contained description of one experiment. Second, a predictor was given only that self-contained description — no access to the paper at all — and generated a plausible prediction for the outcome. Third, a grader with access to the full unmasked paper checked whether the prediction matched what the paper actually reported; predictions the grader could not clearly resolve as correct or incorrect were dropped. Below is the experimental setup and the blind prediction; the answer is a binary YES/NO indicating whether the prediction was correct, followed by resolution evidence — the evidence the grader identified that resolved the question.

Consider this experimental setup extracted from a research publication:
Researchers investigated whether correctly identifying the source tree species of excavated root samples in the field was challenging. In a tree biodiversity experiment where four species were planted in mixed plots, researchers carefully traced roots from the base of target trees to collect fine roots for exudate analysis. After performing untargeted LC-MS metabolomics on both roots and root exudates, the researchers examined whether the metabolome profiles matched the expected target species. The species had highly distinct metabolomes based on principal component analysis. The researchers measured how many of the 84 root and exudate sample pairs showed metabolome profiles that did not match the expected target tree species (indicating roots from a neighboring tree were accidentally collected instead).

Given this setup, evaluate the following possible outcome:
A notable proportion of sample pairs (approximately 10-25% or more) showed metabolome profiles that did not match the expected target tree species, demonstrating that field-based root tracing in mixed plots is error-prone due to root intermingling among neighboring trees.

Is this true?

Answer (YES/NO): YES